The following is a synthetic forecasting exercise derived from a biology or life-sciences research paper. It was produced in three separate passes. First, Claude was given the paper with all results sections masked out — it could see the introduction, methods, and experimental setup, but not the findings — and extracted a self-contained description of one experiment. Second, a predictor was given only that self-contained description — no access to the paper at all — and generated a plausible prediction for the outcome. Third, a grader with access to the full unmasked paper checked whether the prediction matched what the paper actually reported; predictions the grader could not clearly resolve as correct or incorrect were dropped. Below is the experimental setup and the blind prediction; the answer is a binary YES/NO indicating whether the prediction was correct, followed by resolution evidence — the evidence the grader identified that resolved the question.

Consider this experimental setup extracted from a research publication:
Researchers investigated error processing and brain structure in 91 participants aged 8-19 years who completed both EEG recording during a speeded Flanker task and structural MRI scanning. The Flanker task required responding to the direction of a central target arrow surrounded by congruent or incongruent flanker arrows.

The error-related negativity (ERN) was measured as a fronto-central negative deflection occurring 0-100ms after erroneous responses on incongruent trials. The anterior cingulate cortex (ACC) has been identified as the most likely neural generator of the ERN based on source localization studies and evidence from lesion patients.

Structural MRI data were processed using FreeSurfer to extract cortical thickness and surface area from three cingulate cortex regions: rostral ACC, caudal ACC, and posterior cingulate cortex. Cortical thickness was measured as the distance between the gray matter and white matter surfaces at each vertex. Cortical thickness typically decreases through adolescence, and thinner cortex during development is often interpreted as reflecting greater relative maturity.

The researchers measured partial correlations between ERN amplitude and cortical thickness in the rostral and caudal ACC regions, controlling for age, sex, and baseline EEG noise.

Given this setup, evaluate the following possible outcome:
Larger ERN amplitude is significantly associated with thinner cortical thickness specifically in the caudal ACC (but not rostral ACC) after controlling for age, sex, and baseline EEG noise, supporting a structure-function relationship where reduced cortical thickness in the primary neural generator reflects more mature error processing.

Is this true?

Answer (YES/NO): NO